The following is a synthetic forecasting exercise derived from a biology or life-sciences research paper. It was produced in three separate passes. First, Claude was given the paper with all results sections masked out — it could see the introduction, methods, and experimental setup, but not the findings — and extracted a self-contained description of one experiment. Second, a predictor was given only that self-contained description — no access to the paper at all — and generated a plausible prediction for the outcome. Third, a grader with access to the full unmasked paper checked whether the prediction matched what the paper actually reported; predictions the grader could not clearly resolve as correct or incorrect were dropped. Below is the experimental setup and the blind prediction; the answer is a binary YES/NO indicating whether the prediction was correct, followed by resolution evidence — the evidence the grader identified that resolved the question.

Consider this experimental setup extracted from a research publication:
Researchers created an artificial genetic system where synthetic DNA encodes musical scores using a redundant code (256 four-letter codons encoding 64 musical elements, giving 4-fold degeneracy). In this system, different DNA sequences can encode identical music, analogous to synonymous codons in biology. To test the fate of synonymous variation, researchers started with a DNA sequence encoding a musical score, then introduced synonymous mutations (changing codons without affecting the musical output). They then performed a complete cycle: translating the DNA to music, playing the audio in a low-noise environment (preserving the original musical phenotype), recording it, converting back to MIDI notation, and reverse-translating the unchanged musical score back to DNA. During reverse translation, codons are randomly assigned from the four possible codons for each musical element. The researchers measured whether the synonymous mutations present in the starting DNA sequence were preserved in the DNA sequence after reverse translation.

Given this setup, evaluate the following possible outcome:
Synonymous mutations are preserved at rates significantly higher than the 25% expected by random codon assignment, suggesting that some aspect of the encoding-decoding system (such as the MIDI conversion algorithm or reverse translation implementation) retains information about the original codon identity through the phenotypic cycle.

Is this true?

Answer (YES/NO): NO